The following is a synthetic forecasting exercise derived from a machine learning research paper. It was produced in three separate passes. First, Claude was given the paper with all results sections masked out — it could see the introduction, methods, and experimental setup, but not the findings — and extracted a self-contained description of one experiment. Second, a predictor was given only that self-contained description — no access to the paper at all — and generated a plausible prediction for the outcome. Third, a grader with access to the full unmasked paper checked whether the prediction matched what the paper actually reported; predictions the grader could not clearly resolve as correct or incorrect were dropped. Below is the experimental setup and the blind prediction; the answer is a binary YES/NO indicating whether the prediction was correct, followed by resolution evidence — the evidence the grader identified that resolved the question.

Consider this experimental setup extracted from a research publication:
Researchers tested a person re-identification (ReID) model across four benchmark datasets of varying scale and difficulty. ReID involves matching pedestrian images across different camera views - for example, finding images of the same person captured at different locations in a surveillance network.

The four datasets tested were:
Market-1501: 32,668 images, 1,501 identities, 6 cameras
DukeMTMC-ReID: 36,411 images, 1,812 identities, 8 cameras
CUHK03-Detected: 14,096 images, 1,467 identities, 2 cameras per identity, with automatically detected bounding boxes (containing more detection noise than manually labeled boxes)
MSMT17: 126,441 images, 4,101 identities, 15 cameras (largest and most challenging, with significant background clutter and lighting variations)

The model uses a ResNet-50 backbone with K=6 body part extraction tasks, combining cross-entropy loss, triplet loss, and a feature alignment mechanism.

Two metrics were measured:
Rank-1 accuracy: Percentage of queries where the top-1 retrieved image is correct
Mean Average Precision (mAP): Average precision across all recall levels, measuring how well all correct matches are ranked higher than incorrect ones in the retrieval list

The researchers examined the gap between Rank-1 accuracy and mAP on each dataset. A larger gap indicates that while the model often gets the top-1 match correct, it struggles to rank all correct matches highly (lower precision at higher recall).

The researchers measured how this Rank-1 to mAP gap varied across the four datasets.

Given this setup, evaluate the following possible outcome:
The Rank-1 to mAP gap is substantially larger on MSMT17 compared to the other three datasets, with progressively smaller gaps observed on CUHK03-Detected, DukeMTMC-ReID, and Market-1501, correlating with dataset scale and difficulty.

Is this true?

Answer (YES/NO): NO